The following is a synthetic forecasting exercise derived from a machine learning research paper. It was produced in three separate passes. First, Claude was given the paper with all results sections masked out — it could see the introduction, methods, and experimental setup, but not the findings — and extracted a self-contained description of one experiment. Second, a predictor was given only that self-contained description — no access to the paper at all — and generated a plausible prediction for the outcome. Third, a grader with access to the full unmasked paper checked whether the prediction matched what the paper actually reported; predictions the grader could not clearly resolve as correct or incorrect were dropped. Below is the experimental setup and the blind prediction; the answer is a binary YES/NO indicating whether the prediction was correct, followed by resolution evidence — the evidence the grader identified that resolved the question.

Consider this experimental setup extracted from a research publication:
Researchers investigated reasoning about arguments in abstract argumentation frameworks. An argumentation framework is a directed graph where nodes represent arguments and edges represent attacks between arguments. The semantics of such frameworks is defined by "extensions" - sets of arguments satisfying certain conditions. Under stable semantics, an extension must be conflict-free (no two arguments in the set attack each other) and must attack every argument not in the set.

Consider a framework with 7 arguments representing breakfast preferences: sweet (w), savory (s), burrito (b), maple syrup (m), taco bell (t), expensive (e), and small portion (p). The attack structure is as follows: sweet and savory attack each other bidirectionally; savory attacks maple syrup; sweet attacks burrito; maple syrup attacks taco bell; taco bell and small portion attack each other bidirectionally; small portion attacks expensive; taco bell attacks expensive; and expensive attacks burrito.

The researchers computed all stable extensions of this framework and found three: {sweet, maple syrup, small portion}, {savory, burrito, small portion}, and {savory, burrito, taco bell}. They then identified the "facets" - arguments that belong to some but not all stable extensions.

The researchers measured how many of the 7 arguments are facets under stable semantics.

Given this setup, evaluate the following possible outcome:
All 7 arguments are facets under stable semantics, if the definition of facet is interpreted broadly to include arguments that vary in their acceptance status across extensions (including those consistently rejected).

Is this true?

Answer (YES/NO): NO